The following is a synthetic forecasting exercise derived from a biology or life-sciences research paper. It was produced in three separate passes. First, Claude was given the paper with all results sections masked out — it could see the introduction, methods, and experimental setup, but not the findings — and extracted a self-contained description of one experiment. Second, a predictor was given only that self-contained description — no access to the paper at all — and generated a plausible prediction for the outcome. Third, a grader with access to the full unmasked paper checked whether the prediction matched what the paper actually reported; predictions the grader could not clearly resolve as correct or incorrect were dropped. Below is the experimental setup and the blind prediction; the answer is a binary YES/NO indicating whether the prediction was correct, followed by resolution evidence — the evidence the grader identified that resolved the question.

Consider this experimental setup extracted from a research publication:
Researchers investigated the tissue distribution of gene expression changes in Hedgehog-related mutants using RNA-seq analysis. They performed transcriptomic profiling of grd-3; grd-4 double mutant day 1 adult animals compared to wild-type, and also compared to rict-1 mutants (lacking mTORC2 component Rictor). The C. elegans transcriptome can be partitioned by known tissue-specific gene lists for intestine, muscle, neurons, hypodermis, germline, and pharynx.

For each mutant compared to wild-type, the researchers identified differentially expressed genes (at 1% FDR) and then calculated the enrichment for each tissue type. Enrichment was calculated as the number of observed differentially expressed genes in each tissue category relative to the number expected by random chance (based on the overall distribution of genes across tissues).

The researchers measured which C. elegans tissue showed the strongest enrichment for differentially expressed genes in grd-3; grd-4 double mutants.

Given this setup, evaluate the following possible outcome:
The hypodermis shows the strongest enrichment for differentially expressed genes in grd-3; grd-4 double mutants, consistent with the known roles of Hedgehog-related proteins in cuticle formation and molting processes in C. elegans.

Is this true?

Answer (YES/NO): NO